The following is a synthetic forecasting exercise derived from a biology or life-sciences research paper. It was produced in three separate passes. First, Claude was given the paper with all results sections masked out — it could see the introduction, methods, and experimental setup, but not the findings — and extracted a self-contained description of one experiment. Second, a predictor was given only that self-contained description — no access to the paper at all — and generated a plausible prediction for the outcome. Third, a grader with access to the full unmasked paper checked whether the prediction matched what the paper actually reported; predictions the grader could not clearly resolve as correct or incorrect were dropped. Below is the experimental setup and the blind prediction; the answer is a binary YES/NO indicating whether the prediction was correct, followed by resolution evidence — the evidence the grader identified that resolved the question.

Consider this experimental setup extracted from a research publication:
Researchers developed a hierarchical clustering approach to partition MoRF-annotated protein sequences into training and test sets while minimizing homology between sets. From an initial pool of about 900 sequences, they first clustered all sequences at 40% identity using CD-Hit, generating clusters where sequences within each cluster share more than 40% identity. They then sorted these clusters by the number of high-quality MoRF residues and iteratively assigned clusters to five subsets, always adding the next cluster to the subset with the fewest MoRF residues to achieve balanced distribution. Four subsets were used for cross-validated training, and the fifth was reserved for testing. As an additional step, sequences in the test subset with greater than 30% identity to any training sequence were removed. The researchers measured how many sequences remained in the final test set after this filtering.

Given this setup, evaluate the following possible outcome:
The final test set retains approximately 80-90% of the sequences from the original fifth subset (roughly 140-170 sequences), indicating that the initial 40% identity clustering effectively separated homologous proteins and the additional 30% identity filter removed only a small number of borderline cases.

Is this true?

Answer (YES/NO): YES